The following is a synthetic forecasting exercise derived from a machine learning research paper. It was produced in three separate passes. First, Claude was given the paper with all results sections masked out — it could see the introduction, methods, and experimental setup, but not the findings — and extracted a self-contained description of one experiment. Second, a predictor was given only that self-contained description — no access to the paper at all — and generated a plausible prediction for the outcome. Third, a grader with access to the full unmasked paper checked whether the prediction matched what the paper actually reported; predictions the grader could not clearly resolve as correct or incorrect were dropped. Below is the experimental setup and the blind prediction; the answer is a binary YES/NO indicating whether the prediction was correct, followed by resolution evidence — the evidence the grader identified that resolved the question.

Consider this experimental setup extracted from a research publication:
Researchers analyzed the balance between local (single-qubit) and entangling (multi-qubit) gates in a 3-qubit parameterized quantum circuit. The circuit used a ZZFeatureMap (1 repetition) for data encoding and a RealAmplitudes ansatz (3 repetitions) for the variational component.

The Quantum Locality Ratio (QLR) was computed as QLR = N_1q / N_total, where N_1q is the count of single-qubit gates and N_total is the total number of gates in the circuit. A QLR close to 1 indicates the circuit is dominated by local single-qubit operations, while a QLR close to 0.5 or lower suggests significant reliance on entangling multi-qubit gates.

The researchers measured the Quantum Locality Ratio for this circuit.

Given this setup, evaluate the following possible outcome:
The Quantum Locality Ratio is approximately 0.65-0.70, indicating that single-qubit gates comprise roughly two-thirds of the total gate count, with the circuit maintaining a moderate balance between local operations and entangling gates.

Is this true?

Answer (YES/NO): NO